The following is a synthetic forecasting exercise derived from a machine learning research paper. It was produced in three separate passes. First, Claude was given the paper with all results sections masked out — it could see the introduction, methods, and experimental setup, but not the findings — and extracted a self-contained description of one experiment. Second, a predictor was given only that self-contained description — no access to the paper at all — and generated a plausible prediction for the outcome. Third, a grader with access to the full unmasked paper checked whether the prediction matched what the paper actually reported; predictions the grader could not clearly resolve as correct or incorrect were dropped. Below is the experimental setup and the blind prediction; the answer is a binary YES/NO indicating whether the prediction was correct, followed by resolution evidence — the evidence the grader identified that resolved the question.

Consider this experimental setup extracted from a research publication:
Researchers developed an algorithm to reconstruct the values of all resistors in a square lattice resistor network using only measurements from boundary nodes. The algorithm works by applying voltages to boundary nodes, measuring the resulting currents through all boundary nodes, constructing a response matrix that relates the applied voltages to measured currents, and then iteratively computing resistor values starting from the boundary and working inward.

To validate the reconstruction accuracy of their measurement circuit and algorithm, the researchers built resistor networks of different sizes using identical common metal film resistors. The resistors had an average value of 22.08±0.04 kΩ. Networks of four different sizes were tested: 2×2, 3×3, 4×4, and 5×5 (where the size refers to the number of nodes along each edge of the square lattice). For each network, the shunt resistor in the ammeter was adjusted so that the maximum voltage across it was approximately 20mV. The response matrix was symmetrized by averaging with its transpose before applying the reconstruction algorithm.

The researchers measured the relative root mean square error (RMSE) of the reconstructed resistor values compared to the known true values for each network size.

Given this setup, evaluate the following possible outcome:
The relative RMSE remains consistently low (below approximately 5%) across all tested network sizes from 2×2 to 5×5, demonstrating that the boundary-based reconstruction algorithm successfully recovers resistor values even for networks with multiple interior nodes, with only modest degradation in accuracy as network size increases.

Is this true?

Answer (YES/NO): NO